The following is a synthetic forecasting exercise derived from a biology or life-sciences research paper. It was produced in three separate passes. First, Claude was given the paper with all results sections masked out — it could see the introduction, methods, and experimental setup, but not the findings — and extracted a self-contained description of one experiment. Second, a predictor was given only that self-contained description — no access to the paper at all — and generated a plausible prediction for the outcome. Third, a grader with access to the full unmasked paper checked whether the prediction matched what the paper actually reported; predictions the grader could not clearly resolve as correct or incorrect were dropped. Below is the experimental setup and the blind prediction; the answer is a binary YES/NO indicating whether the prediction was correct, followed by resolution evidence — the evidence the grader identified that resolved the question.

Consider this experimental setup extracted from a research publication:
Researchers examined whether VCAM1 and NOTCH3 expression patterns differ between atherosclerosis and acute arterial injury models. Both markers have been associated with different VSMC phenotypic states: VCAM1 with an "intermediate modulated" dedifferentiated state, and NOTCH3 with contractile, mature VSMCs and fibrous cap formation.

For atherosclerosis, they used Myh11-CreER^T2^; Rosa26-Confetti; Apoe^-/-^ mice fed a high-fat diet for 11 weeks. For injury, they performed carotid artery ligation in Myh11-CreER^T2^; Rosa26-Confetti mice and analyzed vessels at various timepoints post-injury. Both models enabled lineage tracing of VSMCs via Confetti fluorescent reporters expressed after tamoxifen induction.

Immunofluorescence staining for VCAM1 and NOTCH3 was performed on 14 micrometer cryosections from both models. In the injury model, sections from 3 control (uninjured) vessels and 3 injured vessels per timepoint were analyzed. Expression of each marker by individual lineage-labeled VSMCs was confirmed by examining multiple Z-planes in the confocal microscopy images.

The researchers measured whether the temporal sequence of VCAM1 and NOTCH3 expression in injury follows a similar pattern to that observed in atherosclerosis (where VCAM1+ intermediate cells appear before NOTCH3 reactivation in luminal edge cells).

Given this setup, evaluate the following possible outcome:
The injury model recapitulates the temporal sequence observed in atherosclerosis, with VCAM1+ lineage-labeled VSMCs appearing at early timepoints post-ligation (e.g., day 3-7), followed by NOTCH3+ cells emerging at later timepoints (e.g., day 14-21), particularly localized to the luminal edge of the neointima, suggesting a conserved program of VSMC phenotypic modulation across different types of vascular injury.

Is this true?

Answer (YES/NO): NO